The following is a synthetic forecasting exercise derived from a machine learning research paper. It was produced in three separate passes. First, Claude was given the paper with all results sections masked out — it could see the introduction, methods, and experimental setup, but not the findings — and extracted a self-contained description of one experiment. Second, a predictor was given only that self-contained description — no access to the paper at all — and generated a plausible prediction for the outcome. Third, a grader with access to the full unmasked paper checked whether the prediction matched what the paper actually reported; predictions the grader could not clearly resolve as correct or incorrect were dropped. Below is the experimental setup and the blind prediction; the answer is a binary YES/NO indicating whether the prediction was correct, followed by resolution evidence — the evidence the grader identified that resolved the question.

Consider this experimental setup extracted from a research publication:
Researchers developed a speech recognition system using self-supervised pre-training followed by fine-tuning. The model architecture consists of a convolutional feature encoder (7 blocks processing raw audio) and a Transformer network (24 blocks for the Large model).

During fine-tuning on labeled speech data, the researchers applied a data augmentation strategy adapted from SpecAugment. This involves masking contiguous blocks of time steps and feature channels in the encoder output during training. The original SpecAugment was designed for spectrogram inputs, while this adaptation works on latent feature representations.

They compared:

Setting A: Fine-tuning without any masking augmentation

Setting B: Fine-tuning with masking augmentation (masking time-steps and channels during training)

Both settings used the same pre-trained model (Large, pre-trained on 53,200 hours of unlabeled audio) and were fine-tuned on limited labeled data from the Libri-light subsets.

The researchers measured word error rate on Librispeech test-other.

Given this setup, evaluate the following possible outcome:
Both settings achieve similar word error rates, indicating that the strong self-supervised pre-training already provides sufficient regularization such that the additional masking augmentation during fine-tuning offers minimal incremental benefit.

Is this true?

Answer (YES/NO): NO